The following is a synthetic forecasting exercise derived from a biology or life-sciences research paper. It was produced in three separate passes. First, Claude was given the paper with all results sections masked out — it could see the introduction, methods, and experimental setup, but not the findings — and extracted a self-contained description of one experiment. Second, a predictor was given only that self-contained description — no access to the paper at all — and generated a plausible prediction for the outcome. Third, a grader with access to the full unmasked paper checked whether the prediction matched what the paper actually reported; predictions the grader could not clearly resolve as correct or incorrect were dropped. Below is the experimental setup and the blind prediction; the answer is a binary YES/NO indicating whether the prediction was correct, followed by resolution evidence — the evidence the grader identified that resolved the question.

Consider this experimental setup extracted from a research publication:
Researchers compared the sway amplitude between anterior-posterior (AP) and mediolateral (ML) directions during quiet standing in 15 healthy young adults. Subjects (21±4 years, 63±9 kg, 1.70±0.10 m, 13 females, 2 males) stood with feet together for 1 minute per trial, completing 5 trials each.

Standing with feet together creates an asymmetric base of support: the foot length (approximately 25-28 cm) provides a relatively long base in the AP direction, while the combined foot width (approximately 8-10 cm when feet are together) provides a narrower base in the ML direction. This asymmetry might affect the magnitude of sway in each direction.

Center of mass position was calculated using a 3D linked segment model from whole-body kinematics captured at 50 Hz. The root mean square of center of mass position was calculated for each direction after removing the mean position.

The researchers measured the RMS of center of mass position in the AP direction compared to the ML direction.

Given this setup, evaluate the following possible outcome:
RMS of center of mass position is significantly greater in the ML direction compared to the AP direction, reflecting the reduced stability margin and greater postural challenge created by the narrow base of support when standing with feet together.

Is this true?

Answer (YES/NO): NO